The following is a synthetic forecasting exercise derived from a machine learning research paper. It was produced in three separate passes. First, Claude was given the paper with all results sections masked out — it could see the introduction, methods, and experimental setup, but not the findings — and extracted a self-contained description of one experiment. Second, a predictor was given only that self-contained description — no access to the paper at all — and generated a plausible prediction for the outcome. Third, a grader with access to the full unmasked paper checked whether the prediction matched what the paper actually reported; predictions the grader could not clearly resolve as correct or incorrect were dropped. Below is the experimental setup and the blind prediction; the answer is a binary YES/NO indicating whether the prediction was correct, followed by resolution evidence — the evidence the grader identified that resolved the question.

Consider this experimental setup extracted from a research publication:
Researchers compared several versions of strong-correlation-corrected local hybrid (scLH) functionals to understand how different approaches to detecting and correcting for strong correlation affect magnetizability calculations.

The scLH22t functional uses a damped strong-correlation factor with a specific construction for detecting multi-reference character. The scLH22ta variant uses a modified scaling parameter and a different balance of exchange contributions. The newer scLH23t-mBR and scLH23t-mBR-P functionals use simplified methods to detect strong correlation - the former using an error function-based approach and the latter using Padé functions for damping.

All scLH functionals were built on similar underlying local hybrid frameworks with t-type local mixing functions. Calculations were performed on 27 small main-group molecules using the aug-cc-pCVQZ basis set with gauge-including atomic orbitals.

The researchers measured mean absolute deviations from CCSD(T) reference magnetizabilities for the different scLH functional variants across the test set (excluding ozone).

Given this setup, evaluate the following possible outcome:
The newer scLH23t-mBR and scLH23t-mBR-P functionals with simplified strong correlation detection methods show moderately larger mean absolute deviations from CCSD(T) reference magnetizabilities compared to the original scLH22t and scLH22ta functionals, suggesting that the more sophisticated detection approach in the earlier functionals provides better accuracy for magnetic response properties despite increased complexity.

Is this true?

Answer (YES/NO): NO